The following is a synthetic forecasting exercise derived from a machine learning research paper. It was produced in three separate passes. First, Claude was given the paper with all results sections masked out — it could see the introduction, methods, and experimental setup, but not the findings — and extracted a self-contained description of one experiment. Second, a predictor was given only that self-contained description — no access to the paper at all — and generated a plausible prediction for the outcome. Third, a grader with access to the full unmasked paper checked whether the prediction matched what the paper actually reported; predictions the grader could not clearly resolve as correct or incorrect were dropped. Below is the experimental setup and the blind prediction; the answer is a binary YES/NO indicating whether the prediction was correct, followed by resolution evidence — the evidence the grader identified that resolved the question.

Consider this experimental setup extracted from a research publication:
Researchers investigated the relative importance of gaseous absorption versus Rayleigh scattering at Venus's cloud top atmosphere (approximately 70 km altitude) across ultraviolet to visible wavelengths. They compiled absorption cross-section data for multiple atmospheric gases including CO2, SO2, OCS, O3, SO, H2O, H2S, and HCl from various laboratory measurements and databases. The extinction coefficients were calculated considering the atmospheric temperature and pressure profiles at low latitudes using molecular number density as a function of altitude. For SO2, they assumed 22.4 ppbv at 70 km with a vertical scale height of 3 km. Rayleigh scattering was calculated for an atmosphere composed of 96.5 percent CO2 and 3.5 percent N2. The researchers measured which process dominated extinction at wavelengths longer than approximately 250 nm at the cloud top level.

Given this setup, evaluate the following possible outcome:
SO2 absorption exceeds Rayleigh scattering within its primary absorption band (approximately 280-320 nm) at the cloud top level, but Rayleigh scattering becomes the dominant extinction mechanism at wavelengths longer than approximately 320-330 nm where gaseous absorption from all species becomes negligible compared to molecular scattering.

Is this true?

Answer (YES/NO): NO